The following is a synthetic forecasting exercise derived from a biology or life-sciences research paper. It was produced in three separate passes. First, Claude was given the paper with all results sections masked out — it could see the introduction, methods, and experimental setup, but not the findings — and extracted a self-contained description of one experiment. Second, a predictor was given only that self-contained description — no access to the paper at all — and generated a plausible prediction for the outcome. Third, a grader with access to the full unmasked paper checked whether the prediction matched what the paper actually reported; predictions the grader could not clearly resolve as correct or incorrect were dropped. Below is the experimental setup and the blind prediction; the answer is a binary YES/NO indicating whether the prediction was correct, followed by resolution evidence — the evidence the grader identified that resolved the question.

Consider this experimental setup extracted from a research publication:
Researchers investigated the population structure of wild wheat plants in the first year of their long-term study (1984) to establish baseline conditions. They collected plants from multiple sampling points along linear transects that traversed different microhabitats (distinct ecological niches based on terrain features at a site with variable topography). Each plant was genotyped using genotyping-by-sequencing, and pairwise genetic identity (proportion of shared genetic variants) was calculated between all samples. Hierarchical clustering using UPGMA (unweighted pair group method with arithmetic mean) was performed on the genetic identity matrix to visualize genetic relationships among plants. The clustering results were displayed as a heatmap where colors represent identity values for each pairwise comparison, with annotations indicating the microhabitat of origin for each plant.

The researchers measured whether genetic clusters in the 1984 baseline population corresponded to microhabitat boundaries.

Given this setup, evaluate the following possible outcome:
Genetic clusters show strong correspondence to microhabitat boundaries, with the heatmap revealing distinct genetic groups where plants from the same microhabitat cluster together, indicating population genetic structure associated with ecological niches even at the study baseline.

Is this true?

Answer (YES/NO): YES